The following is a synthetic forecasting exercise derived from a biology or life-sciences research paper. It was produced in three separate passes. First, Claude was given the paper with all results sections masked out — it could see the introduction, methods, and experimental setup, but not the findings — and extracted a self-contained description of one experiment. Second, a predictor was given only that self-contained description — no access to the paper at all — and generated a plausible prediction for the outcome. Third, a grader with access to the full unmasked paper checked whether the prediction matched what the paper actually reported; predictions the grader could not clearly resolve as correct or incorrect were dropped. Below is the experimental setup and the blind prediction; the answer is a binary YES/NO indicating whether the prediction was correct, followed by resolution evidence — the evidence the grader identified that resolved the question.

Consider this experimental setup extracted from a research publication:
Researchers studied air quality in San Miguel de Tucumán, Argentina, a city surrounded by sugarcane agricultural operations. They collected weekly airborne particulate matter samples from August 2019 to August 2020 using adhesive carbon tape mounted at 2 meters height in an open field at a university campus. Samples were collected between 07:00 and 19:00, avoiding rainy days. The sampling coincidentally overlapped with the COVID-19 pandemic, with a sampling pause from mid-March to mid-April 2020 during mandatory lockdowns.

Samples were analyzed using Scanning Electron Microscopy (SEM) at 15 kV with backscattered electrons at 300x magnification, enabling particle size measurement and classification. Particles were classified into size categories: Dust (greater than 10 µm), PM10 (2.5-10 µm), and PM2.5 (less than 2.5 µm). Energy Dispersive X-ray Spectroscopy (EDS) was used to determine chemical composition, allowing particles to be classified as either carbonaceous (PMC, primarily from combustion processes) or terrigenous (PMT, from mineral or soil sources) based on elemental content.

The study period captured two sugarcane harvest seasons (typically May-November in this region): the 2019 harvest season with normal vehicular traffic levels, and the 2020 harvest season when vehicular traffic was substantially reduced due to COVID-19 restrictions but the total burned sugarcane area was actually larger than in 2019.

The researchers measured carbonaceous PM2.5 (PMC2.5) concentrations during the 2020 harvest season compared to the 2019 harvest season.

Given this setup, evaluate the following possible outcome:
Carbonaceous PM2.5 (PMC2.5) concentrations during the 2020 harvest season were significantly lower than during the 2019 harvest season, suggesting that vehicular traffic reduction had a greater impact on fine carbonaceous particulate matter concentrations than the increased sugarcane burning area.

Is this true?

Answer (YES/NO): YES